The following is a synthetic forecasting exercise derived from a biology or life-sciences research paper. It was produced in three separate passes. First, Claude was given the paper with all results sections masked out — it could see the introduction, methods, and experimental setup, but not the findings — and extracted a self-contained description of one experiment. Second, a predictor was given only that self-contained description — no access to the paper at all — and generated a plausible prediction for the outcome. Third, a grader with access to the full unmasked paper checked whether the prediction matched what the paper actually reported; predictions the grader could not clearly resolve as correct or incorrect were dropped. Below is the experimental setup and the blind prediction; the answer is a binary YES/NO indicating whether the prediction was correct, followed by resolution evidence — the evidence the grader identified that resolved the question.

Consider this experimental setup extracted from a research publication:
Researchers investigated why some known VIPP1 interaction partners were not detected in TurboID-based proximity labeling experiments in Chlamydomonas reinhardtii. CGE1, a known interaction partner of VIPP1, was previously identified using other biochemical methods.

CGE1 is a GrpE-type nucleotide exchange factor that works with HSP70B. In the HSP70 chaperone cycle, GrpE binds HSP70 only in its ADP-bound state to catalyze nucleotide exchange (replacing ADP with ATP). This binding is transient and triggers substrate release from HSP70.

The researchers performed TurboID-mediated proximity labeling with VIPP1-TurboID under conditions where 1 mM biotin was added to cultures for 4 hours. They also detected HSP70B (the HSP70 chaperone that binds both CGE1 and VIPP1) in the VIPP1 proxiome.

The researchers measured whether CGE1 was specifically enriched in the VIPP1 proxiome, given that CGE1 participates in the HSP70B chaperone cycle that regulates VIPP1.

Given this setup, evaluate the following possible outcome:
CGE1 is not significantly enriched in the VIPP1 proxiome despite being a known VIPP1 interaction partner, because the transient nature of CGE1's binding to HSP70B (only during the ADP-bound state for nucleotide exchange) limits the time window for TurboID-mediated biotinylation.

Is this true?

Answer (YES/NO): YES